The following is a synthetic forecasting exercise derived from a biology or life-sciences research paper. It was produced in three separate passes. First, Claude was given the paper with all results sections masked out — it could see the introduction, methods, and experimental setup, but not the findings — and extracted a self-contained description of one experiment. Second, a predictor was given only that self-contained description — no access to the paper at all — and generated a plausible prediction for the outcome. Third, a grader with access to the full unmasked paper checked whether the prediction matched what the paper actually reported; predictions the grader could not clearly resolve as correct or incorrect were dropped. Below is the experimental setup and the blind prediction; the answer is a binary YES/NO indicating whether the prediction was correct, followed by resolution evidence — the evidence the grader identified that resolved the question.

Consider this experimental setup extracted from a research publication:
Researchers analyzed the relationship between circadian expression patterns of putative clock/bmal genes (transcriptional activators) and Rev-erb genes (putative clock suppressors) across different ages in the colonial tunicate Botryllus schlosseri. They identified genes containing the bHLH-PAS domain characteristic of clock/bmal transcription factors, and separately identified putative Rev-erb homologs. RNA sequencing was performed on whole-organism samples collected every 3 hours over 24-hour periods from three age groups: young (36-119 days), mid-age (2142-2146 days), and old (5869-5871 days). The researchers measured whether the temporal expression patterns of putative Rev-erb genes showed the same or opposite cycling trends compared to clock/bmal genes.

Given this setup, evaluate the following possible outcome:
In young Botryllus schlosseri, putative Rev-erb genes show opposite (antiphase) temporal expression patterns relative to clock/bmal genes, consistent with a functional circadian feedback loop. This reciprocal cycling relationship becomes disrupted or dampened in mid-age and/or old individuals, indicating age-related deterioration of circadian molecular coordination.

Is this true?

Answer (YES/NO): NO